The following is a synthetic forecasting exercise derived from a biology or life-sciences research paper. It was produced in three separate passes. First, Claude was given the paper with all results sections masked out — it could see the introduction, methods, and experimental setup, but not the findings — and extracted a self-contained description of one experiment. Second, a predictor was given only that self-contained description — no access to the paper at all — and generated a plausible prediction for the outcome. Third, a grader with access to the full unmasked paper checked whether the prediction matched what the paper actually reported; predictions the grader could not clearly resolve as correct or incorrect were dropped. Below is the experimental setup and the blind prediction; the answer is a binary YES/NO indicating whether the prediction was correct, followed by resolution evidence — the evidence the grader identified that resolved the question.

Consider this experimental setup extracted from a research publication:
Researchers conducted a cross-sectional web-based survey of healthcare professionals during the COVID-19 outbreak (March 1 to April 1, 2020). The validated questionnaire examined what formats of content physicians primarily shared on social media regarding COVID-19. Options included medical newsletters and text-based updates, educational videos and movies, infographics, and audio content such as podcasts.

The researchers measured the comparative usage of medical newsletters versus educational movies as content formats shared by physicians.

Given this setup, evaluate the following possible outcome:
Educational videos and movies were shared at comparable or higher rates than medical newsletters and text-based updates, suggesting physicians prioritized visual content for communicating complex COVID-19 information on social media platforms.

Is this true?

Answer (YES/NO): NO